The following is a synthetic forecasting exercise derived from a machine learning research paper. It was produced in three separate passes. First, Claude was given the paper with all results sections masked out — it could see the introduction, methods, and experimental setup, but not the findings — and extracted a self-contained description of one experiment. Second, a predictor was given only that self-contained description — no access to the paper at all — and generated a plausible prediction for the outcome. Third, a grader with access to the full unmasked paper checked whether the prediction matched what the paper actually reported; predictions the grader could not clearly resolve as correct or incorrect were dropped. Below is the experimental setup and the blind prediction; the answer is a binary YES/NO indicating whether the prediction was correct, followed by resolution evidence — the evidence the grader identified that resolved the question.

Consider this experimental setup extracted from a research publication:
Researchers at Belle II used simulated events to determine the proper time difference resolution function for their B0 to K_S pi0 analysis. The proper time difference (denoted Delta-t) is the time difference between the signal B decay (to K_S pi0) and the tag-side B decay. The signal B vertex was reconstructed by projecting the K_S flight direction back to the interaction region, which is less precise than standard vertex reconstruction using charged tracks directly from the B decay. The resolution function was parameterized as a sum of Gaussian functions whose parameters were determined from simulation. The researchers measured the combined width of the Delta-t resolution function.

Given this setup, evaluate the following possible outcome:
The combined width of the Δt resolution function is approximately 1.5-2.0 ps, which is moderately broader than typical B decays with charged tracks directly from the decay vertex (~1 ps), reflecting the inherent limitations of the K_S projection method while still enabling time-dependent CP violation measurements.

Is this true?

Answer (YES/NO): NO